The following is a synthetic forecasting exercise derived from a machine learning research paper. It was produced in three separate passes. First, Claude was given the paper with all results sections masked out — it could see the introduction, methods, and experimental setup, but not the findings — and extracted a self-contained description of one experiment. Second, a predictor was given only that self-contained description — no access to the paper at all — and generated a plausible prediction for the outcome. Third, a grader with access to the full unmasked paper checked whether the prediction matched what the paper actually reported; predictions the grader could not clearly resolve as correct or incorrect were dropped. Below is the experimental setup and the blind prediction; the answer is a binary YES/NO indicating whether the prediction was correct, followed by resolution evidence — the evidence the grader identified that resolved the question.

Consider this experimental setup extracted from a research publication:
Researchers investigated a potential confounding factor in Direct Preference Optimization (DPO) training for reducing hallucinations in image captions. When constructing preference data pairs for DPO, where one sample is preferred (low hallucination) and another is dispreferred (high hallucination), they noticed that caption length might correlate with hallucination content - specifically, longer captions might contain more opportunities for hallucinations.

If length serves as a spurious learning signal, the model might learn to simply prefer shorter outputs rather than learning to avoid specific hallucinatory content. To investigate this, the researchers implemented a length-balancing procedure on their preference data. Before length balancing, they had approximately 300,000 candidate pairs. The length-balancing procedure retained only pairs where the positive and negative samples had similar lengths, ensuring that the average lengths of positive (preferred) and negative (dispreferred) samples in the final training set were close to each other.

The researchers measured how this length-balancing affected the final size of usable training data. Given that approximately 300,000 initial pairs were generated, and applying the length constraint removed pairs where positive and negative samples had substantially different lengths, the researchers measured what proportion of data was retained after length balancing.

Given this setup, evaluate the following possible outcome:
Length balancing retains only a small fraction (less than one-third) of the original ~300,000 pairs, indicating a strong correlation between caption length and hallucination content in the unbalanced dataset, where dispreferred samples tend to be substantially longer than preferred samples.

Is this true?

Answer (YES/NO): NO